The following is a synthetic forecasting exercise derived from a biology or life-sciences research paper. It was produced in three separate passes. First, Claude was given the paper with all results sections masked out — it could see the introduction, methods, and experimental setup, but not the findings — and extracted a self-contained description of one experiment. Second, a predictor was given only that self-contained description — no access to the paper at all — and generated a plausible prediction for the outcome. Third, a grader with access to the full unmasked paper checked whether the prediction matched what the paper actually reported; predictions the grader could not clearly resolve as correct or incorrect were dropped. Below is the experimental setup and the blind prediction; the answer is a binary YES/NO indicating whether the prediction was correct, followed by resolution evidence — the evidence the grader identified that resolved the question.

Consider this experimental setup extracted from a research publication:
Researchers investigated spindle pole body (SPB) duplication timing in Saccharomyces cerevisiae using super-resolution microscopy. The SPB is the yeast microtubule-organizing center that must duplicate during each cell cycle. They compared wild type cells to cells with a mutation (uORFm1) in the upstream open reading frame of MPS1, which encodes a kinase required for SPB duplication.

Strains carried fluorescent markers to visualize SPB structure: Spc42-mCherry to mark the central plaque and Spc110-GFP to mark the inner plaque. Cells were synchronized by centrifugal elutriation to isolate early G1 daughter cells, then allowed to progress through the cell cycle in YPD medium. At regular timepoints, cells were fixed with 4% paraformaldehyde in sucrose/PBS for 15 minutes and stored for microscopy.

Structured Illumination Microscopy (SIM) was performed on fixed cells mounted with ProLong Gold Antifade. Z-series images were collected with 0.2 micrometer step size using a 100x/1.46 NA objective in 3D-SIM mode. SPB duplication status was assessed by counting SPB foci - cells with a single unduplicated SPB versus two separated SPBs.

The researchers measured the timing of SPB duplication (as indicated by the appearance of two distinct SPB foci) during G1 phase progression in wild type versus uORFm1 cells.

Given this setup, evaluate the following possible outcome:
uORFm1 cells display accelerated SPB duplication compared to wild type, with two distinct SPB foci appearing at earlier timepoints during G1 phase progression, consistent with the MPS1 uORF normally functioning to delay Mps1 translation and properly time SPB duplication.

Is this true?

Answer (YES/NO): YES